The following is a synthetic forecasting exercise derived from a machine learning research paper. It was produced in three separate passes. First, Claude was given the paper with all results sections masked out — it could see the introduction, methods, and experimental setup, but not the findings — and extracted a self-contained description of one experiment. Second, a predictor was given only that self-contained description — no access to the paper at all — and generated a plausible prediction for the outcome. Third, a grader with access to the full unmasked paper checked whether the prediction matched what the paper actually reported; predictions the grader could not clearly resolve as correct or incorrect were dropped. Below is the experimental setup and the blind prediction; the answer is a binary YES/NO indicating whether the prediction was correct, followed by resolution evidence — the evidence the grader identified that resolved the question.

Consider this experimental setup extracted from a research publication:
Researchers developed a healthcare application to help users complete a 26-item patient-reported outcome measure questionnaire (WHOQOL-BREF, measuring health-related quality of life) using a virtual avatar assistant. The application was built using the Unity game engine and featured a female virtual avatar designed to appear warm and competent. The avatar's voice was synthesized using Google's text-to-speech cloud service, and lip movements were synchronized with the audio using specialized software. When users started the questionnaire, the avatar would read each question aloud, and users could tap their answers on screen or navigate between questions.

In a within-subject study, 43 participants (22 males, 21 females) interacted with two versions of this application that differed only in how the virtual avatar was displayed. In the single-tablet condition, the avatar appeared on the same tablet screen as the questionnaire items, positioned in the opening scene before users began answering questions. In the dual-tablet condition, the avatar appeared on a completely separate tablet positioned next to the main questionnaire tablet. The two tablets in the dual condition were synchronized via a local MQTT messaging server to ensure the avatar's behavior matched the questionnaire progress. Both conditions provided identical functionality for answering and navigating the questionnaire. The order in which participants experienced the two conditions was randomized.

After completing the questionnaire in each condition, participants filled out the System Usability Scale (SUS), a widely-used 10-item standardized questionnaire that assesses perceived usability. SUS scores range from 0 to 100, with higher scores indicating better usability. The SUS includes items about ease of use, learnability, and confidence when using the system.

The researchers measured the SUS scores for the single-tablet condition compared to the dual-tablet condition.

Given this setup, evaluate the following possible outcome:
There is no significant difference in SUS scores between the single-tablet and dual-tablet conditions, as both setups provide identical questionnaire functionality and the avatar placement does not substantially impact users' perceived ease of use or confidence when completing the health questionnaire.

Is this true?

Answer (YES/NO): NO